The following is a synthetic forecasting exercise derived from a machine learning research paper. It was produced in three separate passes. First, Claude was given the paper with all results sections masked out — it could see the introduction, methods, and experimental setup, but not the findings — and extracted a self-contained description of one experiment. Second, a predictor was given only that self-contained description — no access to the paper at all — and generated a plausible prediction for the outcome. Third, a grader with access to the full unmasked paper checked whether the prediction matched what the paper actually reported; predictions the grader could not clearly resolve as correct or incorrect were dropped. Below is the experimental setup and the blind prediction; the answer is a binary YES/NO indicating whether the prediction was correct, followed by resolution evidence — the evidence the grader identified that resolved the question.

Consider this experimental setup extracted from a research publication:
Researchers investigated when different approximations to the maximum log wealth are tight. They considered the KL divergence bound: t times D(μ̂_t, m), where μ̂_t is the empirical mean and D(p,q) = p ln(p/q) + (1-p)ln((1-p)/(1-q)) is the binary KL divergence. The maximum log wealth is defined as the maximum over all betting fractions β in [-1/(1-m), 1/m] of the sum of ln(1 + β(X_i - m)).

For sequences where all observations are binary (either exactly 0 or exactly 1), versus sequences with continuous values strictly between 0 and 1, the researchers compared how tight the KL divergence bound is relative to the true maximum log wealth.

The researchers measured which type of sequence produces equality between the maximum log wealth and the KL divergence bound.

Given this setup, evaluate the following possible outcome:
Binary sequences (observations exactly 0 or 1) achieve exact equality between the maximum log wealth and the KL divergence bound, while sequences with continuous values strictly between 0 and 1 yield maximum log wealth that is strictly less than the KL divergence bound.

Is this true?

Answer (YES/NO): NO